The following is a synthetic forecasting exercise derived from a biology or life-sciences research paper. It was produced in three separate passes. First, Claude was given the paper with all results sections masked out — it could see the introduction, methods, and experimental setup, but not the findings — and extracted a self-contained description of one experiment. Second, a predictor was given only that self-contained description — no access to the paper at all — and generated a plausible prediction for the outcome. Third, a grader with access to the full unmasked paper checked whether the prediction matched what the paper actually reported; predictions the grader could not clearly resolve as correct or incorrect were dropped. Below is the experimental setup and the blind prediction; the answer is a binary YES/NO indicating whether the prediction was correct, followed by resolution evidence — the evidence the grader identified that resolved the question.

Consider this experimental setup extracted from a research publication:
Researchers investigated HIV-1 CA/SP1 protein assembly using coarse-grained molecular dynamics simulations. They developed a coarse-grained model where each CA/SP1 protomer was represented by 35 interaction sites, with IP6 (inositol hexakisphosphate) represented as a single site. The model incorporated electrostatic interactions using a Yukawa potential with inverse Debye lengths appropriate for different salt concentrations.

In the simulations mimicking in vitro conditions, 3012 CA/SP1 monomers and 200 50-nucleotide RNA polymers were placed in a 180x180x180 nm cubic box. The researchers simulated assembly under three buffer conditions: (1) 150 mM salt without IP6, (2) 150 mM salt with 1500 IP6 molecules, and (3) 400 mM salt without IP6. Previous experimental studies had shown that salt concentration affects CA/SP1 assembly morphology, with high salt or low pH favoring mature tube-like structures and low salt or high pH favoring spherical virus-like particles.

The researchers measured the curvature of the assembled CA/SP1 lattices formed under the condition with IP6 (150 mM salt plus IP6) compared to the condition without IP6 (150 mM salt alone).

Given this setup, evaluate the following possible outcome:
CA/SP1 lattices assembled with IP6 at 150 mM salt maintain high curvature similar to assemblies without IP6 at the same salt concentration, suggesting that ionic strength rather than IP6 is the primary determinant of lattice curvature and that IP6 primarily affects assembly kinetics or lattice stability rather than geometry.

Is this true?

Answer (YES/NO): NO